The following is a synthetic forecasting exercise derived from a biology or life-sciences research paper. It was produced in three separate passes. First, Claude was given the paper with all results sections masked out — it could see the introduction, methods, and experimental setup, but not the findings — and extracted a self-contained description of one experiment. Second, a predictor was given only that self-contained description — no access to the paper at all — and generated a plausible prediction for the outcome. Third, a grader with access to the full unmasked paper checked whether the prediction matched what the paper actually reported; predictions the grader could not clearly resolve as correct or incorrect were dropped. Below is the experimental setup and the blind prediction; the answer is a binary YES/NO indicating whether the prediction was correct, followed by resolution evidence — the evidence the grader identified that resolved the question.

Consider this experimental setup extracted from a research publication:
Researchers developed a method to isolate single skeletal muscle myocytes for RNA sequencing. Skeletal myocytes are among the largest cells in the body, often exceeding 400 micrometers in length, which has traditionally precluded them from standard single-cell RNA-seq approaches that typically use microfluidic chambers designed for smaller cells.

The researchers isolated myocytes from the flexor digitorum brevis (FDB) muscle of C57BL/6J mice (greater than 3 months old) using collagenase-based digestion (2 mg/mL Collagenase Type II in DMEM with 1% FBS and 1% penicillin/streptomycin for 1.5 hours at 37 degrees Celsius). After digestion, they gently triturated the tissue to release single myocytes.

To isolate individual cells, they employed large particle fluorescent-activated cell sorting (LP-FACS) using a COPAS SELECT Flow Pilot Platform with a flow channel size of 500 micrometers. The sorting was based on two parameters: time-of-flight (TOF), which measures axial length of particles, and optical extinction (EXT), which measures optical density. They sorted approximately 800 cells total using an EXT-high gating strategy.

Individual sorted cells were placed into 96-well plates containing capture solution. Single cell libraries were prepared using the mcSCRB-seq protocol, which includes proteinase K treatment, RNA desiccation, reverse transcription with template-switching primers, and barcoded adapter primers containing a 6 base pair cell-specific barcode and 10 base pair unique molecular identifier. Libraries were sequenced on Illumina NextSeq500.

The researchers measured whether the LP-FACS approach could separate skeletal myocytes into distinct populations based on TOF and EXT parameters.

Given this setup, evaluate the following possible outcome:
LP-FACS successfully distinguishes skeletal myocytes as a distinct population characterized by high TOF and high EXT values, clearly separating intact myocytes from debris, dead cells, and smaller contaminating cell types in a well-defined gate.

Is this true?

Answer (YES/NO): YES